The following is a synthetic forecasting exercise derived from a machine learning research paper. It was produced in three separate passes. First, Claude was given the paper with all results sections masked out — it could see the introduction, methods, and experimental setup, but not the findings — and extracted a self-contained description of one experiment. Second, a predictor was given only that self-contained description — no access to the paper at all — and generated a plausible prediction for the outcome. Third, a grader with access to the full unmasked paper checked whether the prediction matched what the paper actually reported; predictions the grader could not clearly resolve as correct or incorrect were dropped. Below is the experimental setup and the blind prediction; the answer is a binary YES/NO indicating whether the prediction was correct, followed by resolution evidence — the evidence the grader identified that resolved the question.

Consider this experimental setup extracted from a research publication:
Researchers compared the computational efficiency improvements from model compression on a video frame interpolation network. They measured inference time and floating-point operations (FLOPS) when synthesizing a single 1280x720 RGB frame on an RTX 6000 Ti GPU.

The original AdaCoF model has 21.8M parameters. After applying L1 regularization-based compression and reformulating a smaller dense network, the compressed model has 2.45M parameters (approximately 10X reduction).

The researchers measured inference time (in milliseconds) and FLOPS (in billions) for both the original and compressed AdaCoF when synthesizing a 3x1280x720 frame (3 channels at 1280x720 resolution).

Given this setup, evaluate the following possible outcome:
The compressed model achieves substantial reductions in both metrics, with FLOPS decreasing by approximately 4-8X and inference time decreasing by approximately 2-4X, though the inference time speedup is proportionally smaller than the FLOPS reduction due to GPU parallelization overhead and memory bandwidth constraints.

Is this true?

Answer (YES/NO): NO